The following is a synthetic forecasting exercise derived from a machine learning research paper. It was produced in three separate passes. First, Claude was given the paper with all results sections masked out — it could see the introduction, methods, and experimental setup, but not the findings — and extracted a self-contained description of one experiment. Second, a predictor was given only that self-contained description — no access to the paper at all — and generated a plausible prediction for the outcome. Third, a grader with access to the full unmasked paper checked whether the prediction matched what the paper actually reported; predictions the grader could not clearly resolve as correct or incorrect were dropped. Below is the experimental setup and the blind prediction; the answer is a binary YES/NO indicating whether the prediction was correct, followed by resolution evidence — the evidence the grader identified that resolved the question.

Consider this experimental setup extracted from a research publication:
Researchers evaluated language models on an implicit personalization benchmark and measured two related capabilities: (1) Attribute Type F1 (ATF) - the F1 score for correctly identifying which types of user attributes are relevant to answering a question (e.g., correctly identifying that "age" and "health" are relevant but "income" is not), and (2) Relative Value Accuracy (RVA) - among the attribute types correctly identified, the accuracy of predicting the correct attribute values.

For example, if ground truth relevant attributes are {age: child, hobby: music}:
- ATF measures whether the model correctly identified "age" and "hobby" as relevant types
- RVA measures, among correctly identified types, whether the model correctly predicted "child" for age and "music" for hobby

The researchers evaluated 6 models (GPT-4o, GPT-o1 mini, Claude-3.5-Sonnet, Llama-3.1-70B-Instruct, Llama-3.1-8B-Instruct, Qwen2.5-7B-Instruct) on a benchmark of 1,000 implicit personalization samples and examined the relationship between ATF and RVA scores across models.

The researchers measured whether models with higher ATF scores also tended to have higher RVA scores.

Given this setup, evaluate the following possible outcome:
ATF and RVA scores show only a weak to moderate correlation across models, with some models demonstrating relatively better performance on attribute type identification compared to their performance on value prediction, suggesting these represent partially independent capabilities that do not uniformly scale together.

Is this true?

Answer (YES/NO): NO